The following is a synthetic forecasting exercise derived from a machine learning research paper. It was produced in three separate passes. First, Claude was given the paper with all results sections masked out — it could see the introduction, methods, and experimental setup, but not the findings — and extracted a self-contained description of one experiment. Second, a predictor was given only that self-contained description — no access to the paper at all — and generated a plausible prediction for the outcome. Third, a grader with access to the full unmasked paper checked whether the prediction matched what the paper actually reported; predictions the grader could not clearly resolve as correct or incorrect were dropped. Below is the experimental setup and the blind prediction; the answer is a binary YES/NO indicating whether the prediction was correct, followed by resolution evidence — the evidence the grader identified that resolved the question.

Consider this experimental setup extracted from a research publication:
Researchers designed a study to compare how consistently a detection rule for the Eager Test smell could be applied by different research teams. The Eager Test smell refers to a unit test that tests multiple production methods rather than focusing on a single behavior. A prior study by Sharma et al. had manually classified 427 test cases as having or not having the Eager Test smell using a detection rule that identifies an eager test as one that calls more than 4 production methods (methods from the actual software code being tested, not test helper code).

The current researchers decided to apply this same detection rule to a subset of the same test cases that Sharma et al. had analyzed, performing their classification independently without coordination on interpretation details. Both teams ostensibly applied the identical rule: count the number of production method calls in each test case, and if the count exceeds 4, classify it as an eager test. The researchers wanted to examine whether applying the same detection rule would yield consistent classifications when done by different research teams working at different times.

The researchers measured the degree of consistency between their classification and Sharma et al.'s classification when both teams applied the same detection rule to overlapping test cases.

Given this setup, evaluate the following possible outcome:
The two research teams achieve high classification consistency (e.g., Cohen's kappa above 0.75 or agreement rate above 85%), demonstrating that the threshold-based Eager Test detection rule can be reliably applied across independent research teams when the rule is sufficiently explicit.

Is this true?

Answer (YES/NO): NO